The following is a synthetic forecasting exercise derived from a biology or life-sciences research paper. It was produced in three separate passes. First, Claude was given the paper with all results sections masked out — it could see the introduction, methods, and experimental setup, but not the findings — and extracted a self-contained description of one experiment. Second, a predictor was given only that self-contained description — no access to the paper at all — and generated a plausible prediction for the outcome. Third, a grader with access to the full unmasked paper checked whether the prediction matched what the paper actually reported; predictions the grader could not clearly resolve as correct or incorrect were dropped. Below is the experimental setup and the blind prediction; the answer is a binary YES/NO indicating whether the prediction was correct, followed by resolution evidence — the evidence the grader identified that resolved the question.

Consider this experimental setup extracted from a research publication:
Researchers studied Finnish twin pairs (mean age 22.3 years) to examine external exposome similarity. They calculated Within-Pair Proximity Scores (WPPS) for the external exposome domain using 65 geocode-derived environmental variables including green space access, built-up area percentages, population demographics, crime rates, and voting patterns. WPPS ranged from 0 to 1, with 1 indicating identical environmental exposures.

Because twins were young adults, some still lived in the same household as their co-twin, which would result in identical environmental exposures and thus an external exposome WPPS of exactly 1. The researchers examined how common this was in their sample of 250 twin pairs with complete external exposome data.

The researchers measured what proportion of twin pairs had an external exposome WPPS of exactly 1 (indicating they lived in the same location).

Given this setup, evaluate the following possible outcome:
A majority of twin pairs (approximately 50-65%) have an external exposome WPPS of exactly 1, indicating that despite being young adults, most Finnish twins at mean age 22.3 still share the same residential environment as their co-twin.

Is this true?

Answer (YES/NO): NO